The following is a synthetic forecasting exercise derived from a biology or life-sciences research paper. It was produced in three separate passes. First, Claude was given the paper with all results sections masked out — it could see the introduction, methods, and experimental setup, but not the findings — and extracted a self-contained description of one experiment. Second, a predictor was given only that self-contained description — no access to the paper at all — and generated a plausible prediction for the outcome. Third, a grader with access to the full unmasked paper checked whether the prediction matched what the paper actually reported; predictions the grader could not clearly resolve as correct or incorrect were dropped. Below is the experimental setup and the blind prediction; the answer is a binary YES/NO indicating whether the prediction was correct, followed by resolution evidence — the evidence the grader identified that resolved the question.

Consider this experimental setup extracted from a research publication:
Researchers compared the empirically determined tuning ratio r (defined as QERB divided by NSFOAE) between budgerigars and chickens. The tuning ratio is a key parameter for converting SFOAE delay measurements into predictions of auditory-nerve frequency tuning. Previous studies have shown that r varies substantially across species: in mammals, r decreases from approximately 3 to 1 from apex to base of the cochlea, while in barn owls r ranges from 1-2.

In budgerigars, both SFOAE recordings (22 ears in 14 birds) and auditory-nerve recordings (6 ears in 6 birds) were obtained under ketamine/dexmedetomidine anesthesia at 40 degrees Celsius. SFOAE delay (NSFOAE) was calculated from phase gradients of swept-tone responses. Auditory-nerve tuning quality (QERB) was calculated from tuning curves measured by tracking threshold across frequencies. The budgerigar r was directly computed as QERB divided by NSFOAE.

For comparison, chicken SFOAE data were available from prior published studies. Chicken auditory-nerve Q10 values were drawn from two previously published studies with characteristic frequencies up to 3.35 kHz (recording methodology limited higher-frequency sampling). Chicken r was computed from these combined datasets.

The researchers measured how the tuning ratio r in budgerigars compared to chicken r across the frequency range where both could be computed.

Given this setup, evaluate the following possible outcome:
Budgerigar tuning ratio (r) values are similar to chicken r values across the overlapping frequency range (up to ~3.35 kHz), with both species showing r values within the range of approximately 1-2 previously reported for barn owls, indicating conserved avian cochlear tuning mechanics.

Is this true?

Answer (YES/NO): NO